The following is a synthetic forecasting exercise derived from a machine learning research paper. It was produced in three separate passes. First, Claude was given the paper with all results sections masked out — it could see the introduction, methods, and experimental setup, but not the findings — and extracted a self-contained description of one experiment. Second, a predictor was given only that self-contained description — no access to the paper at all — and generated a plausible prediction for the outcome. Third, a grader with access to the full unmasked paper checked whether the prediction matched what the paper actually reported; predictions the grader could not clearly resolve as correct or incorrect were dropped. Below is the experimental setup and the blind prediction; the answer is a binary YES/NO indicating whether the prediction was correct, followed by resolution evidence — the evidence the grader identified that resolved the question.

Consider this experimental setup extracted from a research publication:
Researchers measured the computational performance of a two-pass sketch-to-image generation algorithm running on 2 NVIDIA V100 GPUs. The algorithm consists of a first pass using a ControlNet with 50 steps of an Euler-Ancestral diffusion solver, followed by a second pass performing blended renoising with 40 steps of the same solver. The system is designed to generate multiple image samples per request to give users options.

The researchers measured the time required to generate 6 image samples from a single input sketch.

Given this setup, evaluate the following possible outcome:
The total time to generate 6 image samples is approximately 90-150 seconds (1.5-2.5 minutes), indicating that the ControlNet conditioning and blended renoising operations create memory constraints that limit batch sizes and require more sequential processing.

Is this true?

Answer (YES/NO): NO